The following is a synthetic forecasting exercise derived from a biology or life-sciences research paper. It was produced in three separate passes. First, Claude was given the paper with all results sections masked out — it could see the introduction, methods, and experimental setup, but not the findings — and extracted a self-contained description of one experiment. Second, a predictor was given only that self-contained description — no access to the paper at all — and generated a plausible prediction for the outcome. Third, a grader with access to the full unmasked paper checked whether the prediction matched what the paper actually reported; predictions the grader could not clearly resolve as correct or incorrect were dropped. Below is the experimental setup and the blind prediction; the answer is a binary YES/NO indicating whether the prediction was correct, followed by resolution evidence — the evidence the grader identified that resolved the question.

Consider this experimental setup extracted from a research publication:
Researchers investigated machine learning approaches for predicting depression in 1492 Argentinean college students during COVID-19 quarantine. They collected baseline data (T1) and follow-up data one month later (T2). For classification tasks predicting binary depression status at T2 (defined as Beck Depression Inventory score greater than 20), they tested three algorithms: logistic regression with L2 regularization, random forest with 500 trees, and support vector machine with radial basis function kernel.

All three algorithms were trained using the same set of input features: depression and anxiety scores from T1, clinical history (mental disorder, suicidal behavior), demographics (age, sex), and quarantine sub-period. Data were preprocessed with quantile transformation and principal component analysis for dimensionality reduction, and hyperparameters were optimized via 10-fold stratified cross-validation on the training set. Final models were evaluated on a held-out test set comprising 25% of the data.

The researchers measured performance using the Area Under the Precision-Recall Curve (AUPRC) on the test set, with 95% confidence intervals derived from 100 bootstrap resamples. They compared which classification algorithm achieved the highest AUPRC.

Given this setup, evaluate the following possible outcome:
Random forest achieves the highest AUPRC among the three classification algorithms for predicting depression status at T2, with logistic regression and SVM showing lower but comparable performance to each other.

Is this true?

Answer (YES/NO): NO